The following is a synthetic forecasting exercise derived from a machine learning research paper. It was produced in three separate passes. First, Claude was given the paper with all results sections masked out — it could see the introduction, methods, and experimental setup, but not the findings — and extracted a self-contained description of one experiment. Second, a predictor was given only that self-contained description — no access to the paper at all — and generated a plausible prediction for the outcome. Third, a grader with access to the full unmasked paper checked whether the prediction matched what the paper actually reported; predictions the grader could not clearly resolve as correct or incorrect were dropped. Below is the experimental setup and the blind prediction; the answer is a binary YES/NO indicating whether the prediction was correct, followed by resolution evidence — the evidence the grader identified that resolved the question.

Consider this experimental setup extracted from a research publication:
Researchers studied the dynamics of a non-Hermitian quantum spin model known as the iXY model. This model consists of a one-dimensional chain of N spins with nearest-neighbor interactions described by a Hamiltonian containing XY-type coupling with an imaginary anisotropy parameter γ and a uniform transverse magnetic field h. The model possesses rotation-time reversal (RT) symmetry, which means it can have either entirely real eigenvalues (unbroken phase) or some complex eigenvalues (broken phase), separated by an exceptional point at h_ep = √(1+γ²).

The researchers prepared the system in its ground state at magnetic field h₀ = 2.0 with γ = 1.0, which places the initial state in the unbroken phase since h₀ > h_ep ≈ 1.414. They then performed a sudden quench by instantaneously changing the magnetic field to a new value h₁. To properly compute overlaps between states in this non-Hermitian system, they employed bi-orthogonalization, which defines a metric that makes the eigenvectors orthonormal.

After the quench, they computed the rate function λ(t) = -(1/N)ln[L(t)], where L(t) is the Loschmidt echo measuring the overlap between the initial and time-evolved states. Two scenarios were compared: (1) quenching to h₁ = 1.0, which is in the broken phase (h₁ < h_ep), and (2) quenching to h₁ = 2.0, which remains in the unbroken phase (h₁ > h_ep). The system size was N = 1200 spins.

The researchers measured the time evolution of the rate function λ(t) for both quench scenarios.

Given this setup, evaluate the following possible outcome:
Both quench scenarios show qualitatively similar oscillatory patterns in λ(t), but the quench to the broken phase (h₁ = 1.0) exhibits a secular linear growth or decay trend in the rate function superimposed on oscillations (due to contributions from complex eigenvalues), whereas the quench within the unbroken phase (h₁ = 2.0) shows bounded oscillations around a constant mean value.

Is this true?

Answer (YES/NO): NO